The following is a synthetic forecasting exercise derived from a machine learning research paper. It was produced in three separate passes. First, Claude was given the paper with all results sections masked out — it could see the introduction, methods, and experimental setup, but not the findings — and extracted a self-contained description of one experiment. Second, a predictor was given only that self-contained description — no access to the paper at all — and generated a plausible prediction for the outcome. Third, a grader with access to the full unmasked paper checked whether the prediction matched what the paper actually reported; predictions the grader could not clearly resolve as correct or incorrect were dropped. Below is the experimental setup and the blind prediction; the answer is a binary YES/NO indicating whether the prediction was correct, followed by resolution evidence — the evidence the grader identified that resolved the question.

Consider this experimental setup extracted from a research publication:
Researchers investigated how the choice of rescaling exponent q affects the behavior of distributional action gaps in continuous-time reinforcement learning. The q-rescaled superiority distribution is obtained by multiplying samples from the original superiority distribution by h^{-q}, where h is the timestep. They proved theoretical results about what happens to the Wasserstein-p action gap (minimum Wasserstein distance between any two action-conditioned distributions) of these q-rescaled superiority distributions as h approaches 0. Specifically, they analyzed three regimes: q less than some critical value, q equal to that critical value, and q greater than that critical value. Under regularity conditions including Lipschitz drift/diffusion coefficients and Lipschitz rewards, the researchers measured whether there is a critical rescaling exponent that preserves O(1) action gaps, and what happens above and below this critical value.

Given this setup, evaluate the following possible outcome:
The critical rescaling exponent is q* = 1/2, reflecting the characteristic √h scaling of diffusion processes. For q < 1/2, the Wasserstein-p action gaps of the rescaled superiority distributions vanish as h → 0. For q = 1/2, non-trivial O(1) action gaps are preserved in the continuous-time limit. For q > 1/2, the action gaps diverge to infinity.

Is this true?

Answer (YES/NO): YES